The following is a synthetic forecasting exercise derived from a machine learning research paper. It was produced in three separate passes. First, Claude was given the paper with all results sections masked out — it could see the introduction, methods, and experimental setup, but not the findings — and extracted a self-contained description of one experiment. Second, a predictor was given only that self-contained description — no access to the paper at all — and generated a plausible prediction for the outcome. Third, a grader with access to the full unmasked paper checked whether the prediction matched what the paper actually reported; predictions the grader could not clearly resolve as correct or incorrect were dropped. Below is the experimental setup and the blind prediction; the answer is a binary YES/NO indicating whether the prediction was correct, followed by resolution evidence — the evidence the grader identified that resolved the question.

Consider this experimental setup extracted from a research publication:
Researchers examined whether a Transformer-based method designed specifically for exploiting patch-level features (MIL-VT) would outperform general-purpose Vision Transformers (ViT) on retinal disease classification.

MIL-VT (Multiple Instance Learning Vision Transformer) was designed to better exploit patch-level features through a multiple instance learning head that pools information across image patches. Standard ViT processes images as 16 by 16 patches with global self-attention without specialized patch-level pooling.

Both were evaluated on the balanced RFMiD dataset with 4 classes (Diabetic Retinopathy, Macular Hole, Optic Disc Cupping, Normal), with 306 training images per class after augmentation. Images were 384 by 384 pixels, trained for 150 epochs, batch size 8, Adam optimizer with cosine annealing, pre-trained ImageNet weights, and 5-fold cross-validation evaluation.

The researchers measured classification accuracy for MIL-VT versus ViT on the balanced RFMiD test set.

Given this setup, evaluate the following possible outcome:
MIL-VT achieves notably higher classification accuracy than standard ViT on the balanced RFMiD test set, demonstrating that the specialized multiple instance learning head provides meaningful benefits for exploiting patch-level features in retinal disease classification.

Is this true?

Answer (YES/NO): NO